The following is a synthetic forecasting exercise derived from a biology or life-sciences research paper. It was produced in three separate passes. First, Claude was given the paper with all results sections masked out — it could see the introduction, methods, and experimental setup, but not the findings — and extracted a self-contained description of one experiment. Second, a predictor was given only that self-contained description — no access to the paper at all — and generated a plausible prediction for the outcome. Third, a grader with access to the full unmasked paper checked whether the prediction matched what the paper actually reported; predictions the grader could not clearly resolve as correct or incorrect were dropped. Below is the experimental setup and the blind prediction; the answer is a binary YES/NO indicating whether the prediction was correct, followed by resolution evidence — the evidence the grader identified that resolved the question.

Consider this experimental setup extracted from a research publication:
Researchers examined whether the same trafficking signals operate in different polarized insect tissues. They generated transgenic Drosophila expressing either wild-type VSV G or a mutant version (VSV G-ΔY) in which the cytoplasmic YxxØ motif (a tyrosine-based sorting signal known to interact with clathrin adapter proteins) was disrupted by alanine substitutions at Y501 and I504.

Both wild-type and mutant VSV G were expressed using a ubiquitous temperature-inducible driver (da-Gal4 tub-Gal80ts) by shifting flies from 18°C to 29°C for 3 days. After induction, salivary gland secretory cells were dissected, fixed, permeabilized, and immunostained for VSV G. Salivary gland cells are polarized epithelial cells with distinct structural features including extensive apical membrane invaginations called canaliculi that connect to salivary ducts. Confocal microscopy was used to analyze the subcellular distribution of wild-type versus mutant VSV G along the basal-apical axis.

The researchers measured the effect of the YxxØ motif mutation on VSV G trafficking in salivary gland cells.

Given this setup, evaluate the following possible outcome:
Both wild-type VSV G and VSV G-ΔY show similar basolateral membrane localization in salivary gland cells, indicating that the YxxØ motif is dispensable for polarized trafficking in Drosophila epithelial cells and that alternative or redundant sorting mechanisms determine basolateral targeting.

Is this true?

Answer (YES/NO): NO